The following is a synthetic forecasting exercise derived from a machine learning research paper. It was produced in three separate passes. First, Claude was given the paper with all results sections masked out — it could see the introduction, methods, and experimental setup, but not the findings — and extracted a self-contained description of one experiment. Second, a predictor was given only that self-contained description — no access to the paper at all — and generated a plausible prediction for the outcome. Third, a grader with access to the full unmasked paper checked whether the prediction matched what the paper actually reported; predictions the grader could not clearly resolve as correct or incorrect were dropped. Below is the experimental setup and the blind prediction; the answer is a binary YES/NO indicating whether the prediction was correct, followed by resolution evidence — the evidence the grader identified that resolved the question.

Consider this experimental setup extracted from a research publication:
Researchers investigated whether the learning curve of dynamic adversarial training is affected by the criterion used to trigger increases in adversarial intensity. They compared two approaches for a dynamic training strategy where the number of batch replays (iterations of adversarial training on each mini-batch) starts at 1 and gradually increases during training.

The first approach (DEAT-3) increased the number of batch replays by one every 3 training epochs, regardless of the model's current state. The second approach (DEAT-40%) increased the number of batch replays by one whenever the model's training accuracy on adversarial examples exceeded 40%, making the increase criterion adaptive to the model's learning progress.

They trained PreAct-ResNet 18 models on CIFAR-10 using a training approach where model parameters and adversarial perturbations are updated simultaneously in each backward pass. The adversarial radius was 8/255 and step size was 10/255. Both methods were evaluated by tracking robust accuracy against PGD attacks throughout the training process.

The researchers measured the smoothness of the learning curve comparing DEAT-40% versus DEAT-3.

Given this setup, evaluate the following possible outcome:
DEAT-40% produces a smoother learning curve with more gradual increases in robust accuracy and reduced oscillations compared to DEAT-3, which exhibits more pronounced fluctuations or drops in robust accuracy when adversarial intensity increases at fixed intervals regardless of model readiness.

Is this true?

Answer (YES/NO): YES